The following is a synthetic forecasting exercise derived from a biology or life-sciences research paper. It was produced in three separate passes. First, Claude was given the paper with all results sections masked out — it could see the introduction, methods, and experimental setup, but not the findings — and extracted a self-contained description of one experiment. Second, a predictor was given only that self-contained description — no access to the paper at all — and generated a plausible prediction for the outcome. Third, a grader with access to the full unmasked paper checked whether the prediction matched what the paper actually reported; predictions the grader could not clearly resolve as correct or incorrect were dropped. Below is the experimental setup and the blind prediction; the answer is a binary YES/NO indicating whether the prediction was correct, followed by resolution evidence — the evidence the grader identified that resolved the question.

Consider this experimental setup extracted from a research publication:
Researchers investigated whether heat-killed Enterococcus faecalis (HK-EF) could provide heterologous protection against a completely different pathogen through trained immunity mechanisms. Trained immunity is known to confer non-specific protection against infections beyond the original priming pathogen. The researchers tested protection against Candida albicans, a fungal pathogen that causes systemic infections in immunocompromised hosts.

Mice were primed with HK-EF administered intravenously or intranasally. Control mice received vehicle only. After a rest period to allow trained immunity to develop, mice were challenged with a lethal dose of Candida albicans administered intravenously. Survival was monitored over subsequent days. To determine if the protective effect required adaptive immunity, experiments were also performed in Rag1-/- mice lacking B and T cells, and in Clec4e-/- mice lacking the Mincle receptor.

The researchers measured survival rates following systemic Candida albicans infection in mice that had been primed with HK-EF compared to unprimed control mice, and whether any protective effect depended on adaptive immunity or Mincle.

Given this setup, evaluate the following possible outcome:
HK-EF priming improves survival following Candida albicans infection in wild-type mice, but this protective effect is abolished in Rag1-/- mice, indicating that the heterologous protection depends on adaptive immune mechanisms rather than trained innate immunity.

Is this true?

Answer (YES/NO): NO